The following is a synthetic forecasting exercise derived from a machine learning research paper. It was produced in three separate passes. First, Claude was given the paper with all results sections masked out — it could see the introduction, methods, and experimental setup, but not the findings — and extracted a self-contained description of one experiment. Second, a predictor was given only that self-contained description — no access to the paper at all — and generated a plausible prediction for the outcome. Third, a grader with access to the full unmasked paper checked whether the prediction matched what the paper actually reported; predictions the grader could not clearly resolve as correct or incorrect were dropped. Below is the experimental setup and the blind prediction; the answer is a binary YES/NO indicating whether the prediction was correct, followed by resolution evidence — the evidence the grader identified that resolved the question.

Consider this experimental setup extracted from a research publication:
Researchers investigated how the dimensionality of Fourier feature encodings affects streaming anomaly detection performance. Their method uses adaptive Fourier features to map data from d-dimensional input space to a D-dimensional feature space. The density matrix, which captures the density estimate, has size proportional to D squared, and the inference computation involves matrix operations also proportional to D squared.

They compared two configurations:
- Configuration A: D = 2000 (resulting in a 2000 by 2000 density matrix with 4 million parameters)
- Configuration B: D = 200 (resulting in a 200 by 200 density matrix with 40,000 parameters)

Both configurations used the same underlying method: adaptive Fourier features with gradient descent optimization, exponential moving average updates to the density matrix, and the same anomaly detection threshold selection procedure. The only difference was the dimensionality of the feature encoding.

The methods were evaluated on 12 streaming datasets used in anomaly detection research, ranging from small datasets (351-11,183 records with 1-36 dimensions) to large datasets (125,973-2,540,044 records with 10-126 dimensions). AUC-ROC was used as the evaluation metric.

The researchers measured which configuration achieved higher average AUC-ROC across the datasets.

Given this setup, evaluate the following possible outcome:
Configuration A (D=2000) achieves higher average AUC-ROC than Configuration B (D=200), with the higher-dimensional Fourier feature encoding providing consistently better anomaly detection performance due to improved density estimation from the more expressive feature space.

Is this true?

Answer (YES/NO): NO